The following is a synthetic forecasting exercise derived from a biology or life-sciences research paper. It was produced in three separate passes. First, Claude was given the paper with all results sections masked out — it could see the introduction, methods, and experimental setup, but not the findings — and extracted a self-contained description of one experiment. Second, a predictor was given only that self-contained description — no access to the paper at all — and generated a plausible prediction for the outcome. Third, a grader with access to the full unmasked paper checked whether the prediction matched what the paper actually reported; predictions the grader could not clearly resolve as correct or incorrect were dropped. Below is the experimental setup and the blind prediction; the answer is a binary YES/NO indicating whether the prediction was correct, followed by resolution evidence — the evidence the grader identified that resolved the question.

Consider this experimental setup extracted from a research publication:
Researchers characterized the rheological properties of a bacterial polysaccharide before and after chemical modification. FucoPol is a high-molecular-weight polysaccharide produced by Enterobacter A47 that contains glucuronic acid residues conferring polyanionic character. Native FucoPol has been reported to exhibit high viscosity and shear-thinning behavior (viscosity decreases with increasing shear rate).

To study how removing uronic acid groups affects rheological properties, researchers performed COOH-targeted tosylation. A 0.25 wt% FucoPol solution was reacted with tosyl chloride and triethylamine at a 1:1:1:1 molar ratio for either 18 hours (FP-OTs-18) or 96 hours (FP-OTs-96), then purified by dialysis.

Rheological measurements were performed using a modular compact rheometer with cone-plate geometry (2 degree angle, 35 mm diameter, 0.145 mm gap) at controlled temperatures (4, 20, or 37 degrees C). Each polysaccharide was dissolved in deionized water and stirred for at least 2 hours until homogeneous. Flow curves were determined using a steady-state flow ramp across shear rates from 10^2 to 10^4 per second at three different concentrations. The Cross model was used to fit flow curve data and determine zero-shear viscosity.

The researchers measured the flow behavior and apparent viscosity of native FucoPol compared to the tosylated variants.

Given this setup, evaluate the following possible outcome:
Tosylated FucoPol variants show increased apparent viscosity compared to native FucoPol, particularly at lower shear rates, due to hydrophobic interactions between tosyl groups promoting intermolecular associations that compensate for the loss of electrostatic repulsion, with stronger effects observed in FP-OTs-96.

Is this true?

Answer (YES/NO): NO